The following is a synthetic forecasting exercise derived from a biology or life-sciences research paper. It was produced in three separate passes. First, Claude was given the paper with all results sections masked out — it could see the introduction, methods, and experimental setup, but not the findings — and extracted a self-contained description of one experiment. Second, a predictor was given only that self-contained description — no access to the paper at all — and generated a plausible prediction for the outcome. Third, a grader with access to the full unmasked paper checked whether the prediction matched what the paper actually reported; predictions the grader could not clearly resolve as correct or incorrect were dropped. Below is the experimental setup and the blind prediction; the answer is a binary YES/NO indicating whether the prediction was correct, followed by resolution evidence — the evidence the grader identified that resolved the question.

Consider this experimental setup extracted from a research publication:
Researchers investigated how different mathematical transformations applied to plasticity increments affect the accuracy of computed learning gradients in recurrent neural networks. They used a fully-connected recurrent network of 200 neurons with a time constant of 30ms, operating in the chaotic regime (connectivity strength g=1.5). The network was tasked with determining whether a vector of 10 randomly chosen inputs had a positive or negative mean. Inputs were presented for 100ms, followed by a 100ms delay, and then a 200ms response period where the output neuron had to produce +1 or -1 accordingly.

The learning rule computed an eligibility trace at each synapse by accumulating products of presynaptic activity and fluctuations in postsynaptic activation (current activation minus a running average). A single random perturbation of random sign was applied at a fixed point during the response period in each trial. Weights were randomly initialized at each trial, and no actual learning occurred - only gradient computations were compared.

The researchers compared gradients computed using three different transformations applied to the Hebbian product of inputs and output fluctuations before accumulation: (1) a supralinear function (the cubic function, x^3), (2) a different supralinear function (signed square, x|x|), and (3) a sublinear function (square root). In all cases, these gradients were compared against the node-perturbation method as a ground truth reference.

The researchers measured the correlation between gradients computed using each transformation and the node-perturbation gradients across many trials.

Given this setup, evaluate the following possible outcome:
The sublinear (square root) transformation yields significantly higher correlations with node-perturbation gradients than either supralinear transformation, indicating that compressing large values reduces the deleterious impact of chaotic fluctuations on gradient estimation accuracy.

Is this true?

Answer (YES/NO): NO